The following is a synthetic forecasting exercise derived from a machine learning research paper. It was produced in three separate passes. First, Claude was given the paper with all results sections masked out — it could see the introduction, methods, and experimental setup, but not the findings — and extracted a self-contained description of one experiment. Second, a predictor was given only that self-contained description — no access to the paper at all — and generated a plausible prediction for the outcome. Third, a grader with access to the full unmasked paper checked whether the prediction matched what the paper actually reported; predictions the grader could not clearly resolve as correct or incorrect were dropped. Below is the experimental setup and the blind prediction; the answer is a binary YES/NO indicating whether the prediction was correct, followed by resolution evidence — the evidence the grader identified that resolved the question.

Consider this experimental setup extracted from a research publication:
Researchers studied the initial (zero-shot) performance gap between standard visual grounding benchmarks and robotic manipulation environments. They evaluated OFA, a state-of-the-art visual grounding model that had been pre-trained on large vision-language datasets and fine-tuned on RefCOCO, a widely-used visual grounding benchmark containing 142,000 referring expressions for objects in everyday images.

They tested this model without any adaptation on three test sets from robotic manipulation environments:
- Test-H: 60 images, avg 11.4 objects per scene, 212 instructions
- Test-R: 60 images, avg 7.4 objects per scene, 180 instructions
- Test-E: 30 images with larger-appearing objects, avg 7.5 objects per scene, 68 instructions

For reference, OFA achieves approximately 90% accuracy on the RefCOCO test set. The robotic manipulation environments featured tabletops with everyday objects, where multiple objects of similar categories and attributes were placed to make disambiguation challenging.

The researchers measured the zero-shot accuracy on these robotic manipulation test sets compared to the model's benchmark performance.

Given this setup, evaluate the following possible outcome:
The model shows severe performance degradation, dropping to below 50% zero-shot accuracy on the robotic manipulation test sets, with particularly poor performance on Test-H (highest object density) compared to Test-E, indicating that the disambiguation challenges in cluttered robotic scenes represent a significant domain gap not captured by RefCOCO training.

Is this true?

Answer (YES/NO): NO